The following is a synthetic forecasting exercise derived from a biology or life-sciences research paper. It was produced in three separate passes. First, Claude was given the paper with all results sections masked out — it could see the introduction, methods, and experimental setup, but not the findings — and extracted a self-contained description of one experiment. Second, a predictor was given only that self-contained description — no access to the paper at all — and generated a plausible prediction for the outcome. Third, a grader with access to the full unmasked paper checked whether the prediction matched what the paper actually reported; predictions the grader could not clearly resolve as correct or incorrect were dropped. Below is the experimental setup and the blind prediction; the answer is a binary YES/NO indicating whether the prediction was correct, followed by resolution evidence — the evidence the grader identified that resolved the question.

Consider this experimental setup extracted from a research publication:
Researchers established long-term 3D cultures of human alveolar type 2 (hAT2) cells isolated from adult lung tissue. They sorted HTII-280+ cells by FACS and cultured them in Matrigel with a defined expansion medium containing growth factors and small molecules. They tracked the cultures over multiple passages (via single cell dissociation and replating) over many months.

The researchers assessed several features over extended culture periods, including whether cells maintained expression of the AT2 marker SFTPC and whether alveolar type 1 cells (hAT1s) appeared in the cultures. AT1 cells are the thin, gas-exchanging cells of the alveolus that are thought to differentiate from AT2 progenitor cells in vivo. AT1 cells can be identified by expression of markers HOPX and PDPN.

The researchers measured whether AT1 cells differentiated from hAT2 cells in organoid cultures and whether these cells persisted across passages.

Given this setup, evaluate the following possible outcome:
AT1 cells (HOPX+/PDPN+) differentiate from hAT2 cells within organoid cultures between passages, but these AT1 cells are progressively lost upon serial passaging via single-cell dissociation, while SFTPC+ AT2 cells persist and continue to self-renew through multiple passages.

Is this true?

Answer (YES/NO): YES